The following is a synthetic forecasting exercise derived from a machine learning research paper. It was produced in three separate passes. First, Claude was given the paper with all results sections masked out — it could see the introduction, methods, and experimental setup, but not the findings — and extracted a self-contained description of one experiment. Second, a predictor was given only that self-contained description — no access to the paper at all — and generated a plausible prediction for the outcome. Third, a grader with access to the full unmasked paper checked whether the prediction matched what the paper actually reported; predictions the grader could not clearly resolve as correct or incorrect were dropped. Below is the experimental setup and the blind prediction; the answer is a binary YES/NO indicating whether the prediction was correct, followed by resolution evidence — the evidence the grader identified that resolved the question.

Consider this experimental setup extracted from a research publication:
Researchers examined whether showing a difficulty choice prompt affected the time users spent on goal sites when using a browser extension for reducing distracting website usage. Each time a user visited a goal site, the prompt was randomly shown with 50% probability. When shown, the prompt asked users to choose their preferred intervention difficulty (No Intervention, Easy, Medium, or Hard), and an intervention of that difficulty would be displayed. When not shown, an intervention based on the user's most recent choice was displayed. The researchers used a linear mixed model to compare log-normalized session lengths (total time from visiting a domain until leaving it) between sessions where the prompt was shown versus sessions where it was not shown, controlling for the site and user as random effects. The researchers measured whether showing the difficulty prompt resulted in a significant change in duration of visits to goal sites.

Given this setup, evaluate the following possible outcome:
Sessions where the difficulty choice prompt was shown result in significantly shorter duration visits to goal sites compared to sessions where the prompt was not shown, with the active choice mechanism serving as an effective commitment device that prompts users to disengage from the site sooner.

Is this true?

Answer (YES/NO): NO